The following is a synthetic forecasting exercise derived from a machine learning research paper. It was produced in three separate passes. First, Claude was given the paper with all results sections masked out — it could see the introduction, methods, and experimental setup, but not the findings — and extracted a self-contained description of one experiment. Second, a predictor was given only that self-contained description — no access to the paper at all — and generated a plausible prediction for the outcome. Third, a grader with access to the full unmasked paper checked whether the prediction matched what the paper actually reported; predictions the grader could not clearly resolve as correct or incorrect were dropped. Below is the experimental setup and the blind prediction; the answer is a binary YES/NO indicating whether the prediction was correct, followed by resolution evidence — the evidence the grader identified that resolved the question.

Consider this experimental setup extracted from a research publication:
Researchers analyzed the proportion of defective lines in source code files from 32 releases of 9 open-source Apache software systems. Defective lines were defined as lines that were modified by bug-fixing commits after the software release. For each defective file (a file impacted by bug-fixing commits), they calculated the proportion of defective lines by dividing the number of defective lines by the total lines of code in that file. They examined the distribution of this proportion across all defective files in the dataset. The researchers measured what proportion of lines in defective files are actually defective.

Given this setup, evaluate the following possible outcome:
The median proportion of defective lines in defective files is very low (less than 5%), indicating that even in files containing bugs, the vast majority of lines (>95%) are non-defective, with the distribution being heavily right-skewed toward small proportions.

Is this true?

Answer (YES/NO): YES